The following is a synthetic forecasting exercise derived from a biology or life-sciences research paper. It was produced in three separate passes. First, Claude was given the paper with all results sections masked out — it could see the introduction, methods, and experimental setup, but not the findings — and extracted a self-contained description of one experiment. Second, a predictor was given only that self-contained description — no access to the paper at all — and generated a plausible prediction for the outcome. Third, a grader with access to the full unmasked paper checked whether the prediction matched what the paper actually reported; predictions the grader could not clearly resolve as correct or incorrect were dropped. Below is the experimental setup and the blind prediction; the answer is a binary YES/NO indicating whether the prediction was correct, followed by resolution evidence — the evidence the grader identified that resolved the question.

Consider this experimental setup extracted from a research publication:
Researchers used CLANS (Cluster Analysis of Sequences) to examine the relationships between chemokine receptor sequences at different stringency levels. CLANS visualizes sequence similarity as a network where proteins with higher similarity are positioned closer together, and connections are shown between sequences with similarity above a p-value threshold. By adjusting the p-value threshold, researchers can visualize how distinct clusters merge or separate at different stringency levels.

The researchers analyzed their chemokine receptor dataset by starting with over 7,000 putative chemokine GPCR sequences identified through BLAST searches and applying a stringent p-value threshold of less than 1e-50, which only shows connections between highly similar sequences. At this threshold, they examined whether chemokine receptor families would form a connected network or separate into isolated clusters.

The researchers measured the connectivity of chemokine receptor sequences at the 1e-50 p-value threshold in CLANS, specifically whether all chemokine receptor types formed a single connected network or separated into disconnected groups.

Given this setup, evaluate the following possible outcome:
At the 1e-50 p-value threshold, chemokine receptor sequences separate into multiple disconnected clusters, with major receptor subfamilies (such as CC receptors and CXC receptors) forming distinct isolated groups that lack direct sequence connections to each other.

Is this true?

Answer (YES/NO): NO